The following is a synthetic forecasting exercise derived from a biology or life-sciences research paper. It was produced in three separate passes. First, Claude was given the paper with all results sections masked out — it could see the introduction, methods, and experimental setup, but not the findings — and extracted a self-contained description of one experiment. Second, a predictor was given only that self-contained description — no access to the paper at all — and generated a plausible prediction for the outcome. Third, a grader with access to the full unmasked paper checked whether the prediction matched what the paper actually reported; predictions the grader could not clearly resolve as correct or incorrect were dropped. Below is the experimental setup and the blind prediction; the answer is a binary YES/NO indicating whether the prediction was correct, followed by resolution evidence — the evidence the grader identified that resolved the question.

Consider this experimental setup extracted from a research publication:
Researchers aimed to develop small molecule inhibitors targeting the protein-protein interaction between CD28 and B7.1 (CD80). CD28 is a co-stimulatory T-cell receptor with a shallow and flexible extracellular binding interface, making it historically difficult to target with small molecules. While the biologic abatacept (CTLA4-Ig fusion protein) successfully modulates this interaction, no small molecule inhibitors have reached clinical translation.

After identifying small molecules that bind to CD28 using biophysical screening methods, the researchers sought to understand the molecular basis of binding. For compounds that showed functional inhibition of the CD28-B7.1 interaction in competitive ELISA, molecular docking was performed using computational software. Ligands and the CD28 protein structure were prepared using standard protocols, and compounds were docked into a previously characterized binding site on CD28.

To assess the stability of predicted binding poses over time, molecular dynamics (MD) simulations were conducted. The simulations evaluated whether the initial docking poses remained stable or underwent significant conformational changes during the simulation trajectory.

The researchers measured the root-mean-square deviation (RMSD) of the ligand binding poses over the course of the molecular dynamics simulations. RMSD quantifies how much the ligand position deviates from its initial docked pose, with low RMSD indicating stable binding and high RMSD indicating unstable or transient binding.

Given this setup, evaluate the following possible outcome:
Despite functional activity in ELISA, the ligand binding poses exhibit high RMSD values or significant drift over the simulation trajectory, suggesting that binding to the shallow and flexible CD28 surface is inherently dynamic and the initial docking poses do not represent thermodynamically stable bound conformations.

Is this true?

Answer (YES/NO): NO